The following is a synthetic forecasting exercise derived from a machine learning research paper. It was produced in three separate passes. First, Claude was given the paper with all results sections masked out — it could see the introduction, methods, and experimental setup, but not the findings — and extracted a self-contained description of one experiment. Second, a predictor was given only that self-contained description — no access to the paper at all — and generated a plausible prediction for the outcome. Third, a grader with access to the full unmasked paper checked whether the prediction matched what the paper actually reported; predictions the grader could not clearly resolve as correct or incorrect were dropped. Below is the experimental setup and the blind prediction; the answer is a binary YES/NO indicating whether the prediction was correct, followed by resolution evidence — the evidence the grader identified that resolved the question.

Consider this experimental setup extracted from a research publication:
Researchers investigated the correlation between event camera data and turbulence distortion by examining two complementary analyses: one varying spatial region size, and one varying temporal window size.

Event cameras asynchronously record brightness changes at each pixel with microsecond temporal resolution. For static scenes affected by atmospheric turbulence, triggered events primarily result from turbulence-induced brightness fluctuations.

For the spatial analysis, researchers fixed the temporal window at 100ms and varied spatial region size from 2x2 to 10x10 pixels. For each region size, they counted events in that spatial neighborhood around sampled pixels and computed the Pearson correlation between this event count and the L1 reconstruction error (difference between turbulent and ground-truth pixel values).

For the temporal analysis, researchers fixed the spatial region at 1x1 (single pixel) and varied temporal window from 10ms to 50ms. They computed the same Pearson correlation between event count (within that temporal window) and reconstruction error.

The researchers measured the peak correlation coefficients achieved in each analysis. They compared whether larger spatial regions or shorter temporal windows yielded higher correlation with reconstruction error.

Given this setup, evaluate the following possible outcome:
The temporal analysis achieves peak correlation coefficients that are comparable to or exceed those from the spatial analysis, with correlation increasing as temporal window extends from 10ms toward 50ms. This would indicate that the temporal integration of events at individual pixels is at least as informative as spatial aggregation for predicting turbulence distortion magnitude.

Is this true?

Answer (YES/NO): NO